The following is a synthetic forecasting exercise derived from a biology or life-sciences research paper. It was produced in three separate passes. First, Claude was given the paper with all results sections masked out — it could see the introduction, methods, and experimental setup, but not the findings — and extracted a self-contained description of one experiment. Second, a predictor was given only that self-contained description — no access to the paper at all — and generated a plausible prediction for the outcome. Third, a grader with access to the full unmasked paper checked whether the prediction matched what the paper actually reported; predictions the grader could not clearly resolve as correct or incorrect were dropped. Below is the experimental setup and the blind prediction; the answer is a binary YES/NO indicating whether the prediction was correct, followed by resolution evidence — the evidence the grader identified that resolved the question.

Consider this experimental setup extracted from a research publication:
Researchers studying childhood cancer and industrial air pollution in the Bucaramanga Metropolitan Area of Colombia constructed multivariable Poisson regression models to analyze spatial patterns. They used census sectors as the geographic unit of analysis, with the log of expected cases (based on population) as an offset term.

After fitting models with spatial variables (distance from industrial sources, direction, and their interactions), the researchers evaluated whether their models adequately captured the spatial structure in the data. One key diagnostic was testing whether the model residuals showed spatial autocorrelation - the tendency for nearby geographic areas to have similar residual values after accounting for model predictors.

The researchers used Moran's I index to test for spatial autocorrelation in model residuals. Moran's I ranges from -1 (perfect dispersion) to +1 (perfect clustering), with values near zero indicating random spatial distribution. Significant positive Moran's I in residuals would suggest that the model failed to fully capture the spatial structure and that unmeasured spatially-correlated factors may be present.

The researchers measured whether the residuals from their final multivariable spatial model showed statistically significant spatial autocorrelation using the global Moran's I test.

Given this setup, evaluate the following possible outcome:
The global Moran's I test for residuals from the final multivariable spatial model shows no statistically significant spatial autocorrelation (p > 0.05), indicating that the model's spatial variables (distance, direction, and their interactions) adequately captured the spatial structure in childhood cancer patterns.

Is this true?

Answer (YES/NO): NO